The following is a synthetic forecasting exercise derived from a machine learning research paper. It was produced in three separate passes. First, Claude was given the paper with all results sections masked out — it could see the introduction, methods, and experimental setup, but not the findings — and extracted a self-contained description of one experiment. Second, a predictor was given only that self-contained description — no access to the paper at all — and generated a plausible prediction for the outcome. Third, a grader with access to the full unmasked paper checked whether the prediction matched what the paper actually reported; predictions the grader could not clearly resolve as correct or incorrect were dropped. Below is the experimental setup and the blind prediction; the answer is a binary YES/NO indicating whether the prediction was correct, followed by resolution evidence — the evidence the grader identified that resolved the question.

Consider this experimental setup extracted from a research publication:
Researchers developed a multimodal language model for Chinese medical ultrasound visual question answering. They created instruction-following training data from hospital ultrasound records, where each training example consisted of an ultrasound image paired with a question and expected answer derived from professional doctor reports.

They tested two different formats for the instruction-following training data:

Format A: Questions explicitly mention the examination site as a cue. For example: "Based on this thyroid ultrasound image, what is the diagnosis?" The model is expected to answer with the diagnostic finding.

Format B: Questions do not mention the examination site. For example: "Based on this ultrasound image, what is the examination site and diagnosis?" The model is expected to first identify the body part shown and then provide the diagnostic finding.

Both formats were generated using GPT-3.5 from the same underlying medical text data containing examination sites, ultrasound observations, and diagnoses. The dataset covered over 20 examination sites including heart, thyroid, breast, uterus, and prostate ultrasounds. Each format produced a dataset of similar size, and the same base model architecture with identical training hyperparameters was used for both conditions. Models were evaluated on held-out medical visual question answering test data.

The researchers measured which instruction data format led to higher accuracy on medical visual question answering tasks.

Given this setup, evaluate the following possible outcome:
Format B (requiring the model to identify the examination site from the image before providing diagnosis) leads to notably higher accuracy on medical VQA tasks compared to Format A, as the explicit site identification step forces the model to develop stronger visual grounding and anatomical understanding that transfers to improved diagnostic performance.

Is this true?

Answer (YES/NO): NO